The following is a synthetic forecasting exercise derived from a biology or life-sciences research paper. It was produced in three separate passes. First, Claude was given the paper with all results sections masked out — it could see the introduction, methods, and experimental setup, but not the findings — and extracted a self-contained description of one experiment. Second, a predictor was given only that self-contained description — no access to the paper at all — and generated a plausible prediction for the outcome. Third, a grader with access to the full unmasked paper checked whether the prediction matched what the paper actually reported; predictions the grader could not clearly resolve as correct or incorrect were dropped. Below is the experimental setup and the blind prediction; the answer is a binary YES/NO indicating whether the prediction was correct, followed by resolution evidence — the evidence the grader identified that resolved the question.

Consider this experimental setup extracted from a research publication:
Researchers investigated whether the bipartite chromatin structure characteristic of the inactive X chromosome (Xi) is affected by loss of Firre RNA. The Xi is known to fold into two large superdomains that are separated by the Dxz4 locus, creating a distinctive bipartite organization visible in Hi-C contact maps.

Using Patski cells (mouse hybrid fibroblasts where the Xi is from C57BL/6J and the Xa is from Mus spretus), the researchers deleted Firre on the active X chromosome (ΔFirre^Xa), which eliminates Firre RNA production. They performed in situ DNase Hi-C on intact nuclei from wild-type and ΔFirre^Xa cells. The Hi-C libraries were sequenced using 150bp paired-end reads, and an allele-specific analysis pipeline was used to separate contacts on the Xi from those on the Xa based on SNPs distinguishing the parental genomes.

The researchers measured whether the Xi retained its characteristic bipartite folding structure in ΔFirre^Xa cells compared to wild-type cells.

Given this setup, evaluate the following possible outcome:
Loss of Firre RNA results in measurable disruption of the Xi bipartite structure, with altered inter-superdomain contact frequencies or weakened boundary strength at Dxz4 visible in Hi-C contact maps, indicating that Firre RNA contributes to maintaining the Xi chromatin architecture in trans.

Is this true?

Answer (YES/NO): NO